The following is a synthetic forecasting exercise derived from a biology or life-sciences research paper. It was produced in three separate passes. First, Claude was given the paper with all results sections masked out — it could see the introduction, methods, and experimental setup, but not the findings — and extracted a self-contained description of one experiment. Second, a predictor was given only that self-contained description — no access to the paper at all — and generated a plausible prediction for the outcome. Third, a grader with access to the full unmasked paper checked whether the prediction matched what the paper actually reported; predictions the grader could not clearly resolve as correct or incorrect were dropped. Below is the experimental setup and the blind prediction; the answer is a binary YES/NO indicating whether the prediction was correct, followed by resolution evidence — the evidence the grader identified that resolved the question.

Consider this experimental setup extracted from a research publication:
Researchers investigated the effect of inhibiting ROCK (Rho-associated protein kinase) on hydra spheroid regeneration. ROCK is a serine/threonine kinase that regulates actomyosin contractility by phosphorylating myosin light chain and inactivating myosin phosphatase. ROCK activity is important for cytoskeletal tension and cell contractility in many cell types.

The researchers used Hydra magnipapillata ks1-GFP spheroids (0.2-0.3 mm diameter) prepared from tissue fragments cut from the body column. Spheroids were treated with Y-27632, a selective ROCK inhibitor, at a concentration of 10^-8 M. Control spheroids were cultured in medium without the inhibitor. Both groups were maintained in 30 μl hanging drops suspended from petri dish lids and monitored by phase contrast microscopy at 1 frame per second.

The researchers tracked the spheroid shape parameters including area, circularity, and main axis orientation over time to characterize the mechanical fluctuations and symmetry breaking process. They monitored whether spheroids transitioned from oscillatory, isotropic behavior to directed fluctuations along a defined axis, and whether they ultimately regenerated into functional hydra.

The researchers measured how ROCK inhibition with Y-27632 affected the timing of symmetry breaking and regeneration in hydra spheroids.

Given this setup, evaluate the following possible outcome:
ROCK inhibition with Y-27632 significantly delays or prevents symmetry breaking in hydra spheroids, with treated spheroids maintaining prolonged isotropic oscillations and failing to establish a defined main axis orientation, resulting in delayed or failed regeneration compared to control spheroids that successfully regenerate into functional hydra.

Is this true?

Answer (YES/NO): NO